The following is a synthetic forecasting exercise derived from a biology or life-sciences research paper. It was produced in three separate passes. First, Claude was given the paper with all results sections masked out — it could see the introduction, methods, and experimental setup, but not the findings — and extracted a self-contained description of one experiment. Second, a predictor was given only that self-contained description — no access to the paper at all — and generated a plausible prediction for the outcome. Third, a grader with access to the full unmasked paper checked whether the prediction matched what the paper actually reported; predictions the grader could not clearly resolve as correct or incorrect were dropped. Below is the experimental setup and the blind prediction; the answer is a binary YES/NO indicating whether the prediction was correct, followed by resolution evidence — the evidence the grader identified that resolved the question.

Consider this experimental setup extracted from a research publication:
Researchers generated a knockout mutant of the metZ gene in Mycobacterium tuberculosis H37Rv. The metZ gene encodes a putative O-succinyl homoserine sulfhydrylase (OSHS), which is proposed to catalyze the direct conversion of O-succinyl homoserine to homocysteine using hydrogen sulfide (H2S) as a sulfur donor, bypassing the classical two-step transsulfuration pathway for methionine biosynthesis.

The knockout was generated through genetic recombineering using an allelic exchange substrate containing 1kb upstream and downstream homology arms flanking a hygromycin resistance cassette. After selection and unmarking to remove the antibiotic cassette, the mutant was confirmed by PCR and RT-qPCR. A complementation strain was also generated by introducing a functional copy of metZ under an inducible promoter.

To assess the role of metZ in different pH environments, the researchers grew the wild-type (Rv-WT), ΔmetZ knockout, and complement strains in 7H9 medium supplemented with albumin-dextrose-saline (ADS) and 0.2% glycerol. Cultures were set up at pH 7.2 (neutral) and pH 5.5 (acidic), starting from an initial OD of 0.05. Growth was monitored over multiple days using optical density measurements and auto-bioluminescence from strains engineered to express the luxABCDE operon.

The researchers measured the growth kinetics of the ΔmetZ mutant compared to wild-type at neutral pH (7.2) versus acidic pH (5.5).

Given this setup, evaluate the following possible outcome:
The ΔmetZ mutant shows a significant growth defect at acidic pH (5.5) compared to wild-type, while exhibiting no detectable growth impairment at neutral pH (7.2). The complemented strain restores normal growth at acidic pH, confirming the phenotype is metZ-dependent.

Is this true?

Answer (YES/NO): YES